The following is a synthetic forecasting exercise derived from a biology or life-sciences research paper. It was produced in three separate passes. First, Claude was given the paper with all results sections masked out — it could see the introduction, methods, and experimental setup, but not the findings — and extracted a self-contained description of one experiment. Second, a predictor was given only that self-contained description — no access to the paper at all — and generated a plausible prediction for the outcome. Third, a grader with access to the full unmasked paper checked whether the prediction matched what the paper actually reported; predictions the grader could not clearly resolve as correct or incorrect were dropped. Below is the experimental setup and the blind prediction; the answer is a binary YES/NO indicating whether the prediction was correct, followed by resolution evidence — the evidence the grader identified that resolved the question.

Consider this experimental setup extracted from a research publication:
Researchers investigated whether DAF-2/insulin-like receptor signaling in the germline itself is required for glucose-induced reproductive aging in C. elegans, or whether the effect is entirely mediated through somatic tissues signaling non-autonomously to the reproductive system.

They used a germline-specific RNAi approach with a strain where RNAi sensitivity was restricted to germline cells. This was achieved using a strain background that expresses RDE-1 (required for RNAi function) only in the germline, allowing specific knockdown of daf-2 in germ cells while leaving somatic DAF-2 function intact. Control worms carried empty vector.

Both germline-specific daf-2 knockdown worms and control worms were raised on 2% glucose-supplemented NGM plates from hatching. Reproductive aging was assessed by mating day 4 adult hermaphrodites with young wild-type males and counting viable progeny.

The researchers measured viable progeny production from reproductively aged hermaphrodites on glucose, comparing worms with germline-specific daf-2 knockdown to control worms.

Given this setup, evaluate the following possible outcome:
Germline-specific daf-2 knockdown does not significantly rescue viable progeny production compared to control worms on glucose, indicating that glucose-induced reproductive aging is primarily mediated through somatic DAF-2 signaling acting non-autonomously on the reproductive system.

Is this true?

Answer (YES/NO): YES